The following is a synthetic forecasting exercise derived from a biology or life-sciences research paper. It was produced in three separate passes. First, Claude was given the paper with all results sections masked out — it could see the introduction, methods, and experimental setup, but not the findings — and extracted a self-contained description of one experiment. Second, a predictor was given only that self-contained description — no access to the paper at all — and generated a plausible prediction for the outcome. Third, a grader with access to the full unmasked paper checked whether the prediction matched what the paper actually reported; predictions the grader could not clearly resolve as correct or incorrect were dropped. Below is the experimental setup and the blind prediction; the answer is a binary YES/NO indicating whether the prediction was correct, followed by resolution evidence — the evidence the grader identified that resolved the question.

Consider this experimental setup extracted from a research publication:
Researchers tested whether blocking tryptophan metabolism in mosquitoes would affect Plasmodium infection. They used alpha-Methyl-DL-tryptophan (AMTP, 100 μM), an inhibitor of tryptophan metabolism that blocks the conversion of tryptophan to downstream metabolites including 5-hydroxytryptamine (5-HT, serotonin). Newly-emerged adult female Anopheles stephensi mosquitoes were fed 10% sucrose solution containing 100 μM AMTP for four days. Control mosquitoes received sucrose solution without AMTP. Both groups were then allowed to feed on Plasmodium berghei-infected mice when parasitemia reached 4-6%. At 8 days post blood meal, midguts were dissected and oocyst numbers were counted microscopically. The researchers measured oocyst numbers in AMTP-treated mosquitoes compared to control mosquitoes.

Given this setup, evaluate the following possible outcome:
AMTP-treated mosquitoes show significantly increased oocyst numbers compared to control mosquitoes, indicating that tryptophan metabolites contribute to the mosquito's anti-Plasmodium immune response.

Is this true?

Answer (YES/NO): YES